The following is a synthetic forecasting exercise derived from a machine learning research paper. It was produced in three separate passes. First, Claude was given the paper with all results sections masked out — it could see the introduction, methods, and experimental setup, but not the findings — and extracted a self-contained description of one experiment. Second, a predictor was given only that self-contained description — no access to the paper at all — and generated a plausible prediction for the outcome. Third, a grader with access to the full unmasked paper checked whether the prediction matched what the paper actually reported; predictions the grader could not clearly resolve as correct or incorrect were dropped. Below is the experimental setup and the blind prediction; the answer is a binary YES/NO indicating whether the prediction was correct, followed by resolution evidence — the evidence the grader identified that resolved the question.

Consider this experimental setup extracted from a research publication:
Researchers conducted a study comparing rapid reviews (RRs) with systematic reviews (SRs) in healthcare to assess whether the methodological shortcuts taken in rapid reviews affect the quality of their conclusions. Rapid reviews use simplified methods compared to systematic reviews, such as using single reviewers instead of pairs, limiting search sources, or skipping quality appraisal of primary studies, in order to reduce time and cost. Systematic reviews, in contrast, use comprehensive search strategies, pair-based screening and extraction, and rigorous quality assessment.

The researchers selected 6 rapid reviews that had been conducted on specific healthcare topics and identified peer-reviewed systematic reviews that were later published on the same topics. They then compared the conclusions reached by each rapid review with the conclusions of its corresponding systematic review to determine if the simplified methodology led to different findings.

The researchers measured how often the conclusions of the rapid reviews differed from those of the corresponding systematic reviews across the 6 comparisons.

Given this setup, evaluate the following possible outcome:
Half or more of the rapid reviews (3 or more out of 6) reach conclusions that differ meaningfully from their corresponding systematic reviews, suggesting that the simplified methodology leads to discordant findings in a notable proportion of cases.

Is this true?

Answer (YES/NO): NO